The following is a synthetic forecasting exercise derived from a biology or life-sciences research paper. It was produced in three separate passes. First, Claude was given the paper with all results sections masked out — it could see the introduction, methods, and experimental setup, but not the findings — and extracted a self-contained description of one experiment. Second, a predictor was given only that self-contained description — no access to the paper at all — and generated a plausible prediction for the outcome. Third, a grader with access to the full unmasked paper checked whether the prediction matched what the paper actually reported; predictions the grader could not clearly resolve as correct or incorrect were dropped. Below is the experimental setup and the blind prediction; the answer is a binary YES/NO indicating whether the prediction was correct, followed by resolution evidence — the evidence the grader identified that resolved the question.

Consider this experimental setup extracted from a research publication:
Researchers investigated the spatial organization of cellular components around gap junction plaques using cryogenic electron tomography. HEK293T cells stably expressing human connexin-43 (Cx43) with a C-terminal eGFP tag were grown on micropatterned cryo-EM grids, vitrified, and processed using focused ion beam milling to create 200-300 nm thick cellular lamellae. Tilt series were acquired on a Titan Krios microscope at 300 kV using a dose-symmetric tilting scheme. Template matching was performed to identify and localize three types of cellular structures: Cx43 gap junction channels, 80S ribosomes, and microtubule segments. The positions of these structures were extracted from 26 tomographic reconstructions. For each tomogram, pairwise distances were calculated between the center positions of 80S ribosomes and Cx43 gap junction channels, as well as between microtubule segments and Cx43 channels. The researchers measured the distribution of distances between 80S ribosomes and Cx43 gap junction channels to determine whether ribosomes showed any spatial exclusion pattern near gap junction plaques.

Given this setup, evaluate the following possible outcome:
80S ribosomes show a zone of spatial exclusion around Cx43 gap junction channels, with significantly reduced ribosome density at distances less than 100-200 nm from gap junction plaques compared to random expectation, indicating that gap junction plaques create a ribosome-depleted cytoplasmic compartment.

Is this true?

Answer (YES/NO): NO